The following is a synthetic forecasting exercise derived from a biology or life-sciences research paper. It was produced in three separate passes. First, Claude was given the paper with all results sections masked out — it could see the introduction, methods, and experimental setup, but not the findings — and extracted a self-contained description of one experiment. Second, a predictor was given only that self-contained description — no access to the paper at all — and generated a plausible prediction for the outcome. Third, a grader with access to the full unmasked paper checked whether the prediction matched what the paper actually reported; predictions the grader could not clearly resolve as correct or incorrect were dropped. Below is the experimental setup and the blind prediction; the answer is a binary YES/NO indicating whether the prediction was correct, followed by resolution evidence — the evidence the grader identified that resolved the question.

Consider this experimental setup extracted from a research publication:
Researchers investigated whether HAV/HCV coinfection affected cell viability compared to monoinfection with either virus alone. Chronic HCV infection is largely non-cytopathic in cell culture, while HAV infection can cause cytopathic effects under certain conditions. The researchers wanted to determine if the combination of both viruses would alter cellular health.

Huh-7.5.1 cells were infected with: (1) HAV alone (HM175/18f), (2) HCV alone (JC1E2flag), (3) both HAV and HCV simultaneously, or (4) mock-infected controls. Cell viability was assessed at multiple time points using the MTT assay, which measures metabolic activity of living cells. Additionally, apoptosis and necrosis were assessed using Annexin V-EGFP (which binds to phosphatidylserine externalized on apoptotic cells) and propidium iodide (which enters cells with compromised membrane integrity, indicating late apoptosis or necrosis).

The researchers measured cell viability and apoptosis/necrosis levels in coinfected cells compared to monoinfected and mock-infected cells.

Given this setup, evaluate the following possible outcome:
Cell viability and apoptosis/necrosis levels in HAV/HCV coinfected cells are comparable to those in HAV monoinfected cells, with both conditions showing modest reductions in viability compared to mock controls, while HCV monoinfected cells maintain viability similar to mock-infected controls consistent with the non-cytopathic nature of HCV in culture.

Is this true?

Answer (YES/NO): NO